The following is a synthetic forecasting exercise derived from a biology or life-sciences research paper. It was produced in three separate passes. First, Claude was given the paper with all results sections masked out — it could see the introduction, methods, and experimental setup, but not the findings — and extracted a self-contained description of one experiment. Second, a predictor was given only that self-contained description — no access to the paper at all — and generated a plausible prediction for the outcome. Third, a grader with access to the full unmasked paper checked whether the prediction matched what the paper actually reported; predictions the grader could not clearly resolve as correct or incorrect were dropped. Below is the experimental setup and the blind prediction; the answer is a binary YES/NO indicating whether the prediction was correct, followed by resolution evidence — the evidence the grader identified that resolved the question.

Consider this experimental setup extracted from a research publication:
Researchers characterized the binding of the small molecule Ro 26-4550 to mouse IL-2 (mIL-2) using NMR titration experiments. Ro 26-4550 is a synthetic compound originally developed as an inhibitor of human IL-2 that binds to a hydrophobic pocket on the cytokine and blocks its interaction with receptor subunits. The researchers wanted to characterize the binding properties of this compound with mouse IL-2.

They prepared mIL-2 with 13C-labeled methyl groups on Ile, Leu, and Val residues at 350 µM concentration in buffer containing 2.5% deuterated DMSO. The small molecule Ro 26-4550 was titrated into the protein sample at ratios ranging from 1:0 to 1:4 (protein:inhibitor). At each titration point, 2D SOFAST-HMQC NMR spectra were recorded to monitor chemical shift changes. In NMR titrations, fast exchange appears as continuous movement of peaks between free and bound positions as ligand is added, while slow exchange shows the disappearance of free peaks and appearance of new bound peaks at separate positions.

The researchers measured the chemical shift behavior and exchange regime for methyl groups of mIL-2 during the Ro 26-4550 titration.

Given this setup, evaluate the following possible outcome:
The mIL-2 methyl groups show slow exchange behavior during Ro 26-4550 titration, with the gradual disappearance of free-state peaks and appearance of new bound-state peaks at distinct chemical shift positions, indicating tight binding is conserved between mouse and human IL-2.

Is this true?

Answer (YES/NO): NO